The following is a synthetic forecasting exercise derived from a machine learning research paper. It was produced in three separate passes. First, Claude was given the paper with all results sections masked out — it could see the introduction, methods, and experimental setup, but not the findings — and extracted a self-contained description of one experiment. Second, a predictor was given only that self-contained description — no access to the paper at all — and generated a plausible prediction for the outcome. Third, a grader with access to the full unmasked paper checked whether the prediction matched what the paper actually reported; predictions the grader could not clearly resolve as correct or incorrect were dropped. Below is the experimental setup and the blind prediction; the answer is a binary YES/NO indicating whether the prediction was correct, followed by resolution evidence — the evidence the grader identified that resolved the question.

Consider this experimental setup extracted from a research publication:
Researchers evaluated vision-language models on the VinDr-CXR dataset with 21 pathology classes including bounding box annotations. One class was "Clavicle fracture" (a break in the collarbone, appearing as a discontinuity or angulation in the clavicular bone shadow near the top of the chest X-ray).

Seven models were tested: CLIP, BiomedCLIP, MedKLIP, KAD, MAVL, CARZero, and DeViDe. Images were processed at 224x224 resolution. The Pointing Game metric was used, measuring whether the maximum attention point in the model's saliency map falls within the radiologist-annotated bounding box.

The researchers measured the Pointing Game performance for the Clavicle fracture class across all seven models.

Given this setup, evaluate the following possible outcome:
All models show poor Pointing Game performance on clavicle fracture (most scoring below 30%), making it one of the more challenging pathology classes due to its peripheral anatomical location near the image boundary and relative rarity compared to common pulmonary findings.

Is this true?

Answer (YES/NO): NO